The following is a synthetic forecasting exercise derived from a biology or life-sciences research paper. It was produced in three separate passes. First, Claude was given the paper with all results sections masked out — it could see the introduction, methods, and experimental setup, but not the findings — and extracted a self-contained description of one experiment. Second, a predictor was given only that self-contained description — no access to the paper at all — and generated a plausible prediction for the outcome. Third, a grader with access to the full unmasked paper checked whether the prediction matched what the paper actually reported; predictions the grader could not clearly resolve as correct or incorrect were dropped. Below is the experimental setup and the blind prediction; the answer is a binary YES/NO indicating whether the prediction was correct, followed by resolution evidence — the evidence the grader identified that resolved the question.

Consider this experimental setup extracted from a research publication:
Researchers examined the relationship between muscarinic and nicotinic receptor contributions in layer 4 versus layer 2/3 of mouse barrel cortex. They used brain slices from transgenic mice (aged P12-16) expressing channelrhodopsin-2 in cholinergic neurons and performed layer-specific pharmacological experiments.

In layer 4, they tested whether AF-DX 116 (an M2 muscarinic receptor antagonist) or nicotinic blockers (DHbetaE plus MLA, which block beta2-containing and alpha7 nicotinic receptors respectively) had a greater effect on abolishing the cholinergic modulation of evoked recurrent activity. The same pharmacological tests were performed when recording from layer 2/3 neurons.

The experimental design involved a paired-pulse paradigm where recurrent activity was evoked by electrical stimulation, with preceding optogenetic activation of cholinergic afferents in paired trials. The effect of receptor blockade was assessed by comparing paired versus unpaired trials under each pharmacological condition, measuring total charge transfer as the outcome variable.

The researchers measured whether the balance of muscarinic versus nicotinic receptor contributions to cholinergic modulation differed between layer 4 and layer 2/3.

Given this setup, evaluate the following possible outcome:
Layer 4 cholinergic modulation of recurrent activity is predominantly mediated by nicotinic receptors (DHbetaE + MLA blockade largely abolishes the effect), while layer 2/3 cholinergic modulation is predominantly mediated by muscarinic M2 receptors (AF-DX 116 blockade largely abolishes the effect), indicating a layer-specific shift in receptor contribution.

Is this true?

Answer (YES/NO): NO